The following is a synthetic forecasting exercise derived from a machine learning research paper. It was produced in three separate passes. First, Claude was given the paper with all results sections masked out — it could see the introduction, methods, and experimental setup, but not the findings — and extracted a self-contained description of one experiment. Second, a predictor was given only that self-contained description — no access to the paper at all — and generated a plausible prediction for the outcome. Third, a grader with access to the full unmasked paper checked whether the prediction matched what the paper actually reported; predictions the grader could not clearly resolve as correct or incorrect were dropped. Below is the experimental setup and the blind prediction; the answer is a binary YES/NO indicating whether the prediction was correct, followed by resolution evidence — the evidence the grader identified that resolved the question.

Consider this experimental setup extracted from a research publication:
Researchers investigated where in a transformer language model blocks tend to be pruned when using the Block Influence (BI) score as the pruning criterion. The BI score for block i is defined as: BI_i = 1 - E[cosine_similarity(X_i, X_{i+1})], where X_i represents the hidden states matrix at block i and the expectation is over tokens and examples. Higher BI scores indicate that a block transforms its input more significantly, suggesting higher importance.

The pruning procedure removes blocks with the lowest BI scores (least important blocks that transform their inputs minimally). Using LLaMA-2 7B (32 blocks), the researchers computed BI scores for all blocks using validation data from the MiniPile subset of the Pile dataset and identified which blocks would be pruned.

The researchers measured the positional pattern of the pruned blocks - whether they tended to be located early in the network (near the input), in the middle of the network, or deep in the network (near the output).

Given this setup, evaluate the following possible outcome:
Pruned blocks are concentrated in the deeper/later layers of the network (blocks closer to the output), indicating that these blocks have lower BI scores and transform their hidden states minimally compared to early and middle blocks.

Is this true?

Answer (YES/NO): YES